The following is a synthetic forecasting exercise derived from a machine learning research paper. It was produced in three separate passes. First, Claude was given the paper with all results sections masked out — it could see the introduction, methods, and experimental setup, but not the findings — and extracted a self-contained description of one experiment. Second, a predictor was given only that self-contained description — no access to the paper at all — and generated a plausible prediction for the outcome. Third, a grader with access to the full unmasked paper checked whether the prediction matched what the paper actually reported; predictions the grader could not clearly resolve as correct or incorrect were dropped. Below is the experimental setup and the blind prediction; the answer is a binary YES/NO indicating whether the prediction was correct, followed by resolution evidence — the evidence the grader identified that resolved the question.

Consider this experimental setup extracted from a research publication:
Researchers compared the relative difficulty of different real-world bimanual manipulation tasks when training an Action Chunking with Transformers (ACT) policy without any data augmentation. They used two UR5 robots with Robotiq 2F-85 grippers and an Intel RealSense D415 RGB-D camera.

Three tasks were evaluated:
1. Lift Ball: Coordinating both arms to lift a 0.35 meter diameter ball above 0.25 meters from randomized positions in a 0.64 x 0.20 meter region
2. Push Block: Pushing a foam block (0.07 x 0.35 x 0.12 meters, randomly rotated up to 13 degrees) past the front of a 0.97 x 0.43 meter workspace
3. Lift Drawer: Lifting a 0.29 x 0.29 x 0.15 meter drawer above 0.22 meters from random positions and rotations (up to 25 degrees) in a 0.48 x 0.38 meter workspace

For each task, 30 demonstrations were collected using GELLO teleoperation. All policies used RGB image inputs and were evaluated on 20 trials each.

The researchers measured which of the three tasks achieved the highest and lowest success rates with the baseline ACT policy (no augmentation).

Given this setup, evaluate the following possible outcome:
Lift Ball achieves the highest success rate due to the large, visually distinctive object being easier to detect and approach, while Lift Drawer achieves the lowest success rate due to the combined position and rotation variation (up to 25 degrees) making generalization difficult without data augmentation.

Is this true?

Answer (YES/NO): NO